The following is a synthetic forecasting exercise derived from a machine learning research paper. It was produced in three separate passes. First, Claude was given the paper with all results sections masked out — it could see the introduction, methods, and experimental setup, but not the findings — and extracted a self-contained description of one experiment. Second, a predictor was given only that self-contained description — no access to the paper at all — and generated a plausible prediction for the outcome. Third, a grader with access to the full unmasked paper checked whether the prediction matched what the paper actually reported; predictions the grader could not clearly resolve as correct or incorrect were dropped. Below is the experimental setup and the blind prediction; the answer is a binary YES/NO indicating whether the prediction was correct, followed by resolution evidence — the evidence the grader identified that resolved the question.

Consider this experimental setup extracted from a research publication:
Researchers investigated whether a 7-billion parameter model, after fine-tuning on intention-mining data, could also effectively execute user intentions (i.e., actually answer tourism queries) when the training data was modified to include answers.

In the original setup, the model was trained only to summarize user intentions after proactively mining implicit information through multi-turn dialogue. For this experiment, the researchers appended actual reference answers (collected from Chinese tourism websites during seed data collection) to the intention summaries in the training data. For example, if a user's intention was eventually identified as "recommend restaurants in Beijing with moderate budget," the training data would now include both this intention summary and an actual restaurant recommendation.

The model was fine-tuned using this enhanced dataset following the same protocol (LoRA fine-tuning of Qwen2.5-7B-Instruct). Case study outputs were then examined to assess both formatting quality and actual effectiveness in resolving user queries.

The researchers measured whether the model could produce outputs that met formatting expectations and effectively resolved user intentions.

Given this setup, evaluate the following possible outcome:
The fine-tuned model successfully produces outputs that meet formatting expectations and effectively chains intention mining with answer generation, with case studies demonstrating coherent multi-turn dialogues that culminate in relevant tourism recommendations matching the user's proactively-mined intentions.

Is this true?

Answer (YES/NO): NO